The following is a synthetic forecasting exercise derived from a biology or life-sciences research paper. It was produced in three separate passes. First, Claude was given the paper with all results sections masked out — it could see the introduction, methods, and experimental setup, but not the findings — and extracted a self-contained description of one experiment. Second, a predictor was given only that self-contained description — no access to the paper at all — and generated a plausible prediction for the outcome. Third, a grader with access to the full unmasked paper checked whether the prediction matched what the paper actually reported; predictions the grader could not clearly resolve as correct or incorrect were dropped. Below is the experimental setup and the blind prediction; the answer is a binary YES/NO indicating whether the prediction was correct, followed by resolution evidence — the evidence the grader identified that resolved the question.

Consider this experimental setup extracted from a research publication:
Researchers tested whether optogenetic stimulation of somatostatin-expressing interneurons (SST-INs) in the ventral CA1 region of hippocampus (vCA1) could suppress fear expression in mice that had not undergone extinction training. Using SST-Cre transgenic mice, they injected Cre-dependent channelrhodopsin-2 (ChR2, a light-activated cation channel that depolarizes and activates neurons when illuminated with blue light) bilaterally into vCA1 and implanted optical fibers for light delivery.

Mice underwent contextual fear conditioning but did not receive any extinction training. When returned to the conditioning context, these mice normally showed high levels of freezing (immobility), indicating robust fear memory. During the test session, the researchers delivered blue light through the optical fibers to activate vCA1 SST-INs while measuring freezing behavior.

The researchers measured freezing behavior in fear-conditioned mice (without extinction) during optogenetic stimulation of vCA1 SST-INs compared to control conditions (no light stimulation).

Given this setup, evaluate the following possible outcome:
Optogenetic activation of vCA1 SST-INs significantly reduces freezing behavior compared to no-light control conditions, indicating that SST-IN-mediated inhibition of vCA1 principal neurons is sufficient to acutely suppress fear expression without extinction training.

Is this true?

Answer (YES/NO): NO